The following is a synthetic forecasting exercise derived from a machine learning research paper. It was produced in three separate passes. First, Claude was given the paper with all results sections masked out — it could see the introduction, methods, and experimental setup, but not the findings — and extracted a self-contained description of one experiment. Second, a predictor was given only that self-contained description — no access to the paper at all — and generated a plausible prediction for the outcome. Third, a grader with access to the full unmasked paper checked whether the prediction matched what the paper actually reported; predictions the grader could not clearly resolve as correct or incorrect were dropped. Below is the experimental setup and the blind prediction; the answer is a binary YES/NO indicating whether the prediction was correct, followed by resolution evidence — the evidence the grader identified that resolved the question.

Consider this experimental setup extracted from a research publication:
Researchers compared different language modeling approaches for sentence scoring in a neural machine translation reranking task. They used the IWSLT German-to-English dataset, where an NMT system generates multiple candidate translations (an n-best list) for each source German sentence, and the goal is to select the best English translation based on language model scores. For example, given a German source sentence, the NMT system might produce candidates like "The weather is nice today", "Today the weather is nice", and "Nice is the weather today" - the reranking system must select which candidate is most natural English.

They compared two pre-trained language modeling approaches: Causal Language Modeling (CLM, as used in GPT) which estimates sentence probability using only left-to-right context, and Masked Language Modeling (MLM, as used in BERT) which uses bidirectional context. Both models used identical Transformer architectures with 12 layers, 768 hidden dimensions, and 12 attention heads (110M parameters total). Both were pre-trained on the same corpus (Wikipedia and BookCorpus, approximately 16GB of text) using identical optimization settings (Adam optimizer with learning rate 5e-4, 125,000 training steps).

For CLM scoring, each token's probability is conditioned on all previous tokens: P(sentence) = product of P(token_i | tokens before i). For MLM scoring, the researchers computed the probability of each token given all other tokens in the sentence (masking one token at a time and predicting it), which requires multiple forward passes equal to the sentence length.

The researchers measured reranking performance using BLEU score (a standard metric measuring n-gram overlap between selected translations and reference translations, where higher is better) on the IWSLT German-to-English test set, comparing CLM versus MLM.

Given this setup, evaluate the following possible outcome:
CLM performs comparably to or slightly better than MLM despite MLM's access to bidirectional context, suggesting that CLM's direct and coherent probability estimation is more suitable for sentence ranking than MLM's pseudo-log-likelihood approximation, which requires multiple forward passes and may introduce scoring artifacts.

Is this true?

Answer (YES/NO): NO